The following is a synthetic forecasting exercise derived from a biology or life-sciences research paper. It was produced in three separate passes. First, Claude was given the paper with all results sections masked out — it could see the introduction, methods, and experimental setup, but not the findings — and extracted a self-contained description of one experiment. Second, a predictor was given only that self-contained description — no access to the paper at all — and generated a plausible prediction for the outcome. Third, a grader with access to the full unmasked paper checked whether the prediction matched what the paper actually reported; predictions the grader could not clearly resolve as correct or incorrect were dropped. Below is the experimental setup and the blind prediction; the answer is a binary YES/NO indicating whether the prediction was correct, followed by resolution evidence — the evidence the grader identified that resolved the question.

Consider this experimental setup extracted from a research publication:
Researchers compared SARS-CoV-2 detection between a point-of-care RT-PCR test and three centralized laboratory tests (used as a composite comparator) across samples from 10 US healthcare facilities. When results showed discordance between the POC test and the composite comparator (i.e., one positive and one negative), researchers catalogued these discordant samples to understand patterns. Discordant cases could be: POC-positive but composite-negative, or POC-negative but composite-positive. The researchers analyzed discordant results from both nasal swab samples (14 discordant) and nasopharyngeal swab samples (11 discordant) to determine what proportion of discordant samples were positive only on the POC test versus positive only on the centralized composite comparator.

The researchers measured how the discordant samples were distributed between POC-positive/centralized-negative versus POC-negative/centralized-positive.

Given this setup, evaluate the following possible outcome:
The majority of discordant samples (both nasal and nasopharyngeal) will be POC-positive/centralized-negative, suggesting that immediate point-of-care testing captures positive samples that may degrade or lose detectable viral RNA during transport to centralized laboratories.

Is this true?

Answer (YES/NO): NO